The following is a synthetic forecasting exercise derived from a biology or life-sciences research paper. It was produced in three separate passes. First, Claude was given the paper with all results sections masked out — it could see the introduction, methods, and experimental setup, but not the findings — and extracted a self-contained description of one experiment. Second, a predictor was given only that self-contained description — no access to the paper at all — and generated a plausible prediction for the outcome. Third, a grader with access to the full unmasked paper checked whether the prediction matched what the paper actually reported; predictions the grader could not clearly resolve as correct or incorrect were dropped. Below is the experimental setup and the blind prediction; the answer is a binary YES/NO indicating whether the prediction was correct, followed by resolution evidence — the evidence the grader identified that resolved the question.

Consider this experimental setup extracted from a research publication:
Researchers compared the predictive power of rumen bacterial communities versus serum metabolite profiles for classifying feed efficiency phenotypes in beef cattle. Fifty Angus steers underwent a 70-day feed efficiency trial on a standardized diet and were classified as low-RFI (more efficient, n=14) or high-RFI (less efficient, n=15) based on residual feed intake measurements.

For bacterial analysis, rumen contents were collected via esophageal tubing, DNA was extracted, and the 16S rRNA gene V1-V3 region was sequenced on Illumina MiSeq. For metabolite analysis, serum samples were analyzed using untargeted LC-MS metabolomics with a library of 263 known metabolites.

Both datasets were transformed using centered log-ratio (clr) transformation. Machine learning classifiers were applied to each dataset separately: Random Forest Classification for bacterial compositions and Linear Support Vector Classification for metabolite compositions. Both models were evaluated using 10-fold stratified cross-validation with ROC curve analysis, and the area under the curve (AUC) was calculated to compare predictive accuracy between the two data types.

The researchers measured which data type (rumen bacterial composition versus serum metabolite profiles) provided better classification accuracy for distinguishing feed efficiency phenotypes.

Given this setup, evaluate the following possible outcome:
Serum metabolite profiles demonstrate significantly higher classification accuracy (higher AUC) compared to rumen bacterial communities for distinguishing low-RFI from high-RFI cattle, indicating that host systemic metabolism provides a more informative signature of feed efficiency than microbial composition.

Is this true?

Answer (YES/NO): NO